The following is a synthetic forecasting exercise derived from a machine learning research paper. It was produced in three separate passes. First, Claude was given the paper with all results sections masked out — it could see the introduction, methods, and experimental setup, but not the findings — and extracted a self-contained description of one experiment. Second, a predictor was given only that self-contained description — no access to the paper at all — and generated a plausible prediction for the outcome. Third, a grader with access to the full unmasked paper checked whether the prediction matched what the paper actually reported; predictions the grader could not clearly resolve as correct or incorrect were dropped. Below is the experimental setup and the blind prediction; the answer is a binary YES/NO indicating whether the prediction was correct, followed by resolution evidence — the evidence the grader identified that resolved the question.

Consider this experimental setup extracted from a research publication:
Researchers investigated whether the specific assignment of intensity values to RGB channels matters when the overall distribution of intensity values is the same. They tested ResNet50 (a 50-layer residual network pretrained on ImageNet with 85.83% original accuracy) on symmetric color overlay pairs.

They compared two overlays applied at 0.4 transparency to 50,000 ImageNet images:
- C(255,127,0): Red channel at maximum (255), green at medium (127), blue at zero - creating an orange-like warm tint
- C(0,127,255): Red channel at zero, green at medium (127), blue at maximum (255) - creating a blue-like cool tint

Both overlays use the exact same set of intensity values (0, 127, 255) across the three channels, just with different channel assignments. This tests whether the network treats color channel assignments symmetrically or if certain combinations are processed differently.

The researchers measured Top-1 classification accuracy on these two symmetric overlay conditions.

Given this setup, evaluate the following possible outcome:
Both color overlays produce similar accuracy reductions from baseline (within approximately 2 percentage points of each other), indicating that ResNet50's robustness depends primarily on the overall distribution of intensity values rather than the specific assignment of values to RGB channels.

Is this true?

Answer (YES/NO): YES